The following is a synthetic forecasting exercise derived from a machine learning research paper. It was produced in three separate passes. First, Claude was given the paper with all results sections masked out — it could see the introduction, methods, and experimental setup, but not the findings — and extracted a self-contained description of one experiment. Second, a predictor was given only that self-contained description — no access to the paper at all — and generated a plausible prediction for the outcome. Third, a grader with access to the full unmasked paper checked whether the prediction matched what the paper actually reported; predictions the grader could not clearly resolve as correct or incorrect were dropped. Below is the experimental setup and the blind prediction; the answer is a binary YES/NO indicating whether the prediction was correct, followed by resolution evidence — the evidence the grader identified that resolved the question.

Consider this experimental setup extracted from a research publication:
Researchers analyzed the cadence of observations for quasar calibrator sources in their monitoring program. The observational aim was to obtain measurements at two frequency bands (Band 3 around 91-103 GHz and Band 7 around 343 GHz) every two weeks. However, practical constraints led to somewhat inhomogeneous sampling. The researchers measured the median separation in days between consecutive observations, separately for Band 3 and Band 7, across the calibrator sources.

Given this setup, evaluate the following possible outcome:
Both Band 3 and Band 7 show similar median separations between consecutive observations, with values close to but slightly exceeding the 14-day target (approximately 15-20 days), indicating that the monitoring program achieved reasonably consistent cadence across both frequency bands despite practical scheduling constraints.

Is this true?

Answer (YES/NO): NO